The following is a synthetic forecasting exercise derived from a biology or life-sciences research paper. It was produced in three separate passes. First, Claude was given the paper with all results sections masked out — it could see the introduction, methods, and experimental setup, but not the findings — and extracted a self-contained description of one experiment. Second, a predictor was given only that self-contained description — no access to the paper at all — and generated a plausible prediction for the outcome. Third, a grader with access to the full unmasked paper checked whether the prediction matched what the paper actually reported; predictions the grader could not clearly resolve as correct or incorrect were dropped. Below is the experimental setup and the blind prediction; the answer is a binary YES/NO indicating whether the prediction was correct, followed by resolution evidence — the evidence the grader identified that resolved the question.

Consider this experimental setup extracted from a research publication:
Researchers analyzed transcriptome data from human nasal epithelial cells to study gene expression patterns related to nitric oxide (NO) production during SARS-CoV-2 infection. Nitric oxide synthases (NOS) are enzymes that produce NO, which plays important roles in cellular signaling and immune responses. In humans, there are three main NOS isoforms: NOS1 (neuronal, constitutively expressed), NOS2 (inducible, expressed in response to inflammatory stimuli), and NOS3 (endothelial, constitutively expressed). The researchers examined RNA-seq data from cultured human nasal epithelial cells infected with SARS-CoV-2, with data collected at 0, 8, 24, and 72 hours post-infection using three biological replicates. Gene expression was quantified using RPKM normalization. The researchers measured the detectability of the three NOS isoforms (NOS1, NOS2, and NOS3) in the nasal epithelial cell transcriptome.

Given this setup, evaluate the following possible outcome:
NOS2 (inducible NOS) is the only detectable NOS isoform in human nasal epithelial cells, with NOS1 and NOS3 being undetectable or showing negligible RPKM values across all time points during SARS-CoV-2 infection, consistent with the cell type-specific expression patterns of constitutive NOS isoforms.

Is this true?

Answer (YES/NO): YES